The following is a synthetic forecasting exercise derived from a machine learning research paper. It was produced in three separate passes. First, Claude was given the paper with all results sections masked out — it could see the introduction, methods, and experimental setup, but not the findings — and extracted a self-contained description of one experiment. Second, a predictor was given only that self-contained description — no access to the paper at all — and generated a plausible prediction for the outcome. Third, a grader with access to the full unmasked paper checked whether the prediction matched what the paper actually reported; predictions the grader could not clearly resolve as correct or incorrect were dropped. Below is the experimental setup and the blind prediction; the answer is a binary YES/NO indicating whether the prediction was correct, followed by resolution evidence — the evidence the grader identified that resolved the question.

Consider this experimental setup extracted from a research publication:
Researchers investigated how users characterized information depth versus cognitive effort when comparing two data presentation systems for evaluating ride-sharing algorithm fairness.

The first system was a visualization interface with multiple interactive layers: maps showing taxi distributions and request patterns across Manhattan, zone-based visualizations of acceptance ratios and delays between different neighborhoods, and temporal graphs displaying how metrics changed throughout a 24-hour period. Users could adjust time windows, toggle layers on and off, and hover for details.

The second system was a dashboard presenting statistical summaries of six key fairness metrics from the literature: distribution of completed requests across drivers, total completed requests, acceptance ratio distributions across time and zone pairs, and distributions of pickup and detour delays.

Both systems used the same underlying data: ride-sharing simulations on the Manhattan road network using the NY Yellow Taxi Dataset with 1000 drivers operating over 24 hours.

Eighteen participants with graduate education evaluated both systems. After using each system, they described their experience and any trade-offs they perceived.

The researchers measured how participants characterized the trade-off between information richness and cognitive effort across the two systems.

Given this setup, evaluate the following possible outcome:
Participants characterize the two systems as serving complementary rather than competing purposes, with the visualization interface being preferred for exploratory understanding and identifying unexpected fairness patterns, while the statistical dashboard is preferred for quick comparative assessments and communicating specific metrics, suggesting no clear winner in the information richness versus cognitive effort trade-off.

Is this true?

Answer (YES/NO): YES